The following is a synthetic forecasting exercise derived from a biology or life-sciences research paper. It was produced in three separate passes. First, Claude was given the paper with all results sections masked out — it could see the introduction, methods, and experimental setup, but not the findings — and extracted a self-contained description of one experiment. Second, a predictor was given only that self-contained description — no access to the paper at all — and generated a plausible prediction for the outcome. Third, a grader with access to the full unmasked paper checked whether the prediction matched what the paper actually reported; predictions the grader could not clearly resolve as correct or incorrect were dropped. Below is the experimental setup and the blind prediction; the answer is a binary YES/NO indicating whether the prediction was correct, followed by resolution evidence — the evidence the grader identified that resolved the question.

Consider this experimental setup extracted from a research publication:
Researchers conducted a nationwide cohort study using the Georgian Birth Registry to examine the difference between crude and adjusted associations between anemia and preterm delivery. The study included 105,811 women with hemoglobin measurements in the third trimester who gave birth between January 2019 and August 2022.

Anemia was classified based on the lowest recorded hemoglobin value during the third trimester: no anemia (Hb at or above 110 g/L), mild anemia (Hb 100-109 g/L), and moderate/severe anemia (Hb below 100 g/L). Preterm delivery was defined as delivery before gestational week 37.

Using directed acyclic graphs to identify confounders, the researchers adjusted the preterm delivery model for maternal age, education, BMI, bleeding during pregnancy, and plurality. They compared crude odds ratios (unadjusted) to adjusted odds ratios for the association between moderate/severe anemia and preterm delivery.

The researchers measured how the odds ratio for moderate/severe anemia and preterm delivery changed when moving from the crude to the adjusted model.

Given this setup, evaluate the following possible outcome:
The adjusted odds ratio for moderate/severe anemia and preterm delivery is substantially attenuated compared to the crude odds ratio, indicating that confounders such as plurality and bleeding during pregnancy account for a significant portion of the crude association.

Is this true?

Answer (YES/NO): NO